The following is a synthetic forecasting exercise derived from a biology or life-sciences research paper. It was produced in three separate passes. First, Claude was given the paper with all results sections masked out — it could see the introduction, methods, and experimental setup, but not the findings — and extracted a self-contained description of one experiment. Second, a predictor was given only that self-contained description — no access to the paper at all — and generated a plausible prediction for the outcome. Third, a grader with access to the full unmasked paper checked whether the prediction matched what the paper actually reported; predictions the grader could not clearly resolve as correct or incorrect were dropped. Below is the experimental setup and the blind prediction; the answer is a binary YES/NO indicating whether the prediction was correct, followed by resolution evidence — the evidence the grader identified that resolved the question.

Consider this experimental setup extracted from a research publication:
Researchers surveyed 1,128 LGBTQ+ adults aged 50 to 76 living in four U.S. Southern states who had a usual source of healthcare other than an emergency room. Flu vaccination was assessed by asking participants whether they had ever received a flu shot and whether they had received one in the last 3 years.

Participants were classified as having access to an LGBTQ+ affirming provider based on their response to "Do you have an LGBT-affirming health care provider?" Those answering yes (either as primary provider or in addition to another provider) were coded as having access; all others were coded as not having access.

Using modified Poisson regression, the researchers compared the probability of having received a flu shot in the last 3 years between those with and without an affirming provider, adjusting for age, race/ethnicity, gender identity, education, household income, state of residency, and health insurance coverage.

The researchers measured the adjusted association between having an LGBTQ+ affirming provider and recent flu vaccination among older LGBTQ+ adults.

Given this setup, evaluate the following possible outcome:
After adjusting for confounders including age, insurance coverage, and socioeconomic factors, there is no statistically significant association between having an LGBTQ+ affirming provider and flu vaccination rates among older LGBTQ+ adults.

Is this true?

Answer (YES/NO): NO